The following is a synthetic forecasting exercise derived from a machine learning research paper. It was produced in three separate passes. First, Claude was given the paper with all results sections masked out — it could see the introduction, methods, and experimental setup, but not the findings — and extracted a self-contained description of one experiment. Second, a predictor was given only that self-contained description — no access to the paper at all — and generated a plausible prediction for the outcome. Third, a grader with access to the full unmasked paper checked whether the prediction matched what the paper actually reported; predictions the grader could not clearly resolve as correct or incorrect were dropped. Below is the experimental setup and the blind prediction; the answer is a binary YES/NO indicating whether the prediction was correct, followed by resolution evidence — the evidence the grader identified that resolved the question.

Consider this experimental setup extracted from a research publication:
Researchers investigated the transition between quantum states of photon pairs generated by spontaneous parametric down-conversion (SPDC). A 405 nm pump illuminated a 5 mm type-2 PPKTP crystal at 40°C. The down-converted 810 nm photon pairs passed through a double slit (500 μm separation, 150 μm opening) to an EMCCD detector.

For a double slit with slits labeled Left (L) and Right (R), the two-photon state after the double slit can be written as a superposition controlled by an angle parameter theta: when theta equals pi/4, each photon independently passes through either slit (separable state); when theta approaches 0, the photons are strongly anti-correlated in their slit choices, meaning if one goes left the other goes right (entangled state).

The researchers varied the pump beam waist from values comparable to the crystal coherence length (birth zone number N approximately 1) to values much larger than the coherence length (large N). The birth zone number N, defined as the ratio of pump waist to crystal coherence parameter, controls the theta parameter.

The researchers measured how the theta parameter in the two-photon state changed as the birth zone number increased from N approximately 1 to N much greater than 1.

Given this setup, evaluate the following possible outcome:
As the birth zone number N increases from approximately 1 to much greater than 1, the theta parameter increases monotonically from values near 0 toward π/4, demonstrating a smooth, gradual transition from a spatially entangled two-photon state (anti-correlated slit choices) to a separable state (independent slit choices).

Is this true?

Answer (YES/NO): NO